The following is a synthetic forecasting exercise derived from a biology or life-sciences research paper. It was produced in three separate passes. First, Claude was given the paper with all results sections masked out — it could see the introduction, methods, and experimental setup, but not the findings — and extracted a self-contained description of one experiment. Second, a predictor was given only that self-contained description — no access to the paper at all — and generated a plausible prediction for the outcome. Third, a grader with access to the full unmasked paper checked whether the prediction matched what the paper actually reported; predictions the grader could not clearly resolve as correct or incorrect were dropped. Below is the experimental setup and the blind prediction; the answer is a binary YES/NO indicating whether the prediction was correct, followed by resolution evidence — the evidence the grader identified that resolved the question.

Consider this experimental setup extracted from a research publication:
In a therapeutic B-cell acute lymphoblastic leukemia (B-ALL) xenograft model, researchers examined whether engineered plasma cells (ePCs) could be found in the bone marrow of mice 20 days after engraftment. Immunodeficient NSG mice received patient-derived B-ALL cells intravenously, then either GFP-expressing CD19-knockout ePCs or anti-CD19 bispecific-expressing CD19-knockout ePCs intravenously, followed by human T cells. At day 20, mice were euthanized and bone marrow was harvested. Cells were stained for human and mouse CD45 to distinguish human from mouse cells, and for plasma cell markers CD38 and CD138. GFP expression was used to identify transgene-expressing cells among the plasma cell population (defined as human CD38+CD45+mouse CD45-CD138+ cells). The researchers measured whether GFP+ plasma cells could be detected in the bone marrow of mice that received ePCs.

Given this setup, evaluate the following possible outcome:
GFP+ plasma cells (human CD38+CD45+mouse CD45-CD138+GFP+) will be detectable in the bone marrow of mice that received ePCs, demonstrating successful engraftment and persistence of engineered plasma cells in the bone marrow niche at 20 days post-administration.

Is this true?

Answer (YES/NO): YES